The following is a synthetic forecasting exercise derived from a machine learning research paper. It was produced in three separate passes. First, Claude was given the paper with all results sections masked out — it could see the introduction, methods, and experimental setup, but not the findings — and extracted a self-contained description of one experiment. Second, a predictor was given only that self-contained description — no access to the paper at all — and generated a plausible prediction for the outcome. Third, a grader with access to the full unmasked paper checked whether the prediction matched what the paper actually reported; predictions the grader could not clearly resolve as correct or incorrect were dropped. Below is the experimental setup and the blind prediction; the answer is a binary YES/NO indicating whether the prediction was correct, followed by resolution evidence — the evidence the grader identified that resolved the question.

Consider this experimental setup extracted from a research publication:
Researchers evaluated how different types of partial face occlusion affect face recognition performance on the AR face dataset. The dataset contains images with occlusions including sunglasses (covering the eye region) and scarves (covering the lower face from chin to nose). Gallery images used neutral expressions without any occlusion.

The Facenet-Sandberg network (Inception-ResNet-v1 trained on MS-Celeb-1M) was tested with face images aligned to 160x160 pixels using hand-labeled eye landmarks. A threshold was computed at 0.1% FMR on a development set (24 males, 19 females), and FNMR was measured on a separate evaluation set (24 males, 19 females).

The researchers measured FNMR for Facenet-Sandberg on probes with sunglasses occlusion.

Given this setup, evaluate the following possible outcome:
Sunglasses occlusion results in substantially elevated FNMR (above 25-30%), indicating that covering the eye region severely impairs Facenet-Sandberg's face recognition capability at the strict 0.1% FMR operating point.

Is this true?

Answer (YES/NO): NO